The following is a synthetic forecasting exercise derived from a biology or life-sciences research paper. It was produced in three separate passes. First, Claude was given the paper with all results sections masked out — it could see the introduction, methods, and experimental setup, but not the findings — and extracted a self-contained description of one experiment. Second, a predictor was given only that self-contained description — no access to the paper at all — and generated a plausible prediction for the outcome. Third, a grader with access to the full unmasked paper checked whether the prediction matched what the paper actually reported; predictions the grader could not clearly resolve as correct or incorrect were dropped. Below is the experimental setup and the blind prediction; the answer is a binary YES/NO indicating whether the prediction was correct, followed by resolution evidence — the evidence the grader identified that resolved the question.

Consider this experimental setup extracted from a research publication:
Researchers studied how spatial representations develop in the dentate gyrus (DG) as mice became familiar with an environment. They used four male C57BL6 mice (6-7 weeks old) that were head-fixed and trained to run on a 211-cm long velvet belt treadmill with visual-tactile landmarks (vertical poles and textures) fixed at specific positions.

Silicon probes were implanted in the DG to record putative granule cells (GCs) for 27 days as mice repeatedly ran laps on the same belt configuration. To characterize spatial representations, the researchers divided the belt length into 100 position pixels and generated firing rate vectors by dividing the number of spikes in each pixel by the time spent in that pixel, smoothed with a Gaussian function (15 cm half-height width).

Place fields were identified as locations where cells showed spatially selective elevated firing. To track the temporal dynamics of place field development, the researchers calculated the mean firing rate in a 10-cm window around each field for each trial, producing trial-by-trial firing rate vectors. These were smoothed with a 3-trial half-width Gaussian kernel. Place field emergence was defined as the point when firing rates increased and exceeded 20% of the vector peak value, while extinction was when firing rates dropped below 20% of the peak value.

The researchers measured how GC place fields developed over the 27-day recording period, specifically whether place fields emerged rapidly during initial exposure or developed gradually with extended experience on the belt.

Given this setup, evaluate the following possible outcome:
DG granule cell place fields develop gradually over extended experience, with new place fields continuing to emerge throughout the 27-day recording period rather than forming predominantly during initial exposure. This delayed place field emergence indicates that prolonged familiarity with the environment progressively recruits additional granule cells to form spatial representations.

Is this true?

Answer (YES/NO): YES